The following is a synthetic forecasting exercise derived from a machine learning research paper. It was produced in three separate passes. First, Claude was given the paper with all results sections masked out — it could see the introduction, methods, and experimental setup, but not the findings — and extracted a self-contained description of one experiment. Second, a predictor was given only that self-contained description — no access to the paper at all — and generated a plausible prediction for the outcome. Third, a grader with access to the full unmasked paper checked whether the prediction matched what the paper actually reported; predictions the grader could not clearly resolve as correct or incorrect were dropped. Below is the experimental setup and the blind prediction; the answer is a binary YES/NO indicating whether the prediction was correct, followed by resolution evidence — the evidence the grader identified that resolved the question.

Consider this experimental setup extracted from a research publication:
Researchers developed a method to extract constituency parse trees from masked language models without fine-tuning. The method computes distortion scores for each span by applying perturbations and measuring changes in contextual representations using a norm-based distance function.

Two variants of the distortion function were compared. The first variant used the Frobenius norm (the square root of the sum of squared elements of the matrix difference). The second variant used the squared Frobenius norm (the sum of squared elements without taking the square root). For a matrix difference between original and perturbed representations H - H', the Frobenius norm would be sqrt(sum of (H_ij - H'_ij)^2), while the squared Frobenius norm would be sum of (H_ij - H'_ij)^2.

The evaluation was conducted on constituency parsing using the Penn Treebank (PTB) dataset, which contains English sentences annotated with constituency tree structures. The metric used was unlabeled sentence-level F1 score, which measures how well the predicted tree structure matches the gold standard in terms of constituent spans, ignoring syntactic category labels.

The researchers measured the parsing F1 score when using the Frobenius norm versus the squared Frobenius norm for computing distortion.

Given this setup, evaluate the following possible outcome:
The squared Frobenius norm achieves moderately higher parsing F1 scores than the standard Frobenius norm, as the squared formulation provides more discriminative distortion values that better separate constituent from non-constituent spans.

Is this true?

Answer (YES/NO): YES